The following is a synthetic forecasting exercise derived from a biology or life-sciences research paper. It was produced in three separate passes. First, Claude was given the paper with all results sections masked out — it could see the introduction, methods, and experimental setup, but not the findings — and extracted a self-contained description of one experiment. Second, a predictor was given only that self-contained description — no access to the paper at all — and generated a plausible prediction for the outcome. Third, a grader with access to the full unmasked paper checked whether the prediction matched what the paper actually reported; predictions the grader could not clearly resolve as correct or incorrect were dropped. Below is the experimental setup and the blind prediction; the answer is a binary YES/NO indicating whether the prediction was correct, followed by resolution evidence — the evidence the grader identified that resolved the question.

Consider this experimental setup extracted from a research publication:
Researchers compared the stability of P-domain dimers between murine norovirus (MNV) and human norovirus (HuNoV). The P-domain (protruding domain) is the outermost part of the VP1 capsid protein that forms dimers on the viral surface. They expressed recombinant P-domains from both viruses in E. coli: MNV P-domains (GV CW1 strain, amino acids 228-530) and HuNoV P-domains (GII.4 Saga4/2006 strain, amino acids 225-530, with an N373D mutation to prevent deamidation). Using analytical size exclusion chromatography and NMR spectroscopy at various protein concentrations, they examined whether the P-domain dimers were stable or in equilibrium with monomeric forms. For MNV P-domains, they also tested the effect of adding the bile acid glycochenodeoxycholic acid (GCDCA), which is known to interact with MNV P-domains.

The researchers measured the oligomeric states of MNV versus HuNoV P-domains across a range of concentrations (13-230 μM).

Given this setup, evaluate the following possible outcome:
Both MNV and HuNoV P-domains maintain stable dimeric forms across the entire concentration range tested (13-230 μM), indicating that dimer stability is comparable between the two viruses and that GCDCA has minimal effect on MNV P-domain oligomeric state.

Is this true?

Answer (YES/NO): NO